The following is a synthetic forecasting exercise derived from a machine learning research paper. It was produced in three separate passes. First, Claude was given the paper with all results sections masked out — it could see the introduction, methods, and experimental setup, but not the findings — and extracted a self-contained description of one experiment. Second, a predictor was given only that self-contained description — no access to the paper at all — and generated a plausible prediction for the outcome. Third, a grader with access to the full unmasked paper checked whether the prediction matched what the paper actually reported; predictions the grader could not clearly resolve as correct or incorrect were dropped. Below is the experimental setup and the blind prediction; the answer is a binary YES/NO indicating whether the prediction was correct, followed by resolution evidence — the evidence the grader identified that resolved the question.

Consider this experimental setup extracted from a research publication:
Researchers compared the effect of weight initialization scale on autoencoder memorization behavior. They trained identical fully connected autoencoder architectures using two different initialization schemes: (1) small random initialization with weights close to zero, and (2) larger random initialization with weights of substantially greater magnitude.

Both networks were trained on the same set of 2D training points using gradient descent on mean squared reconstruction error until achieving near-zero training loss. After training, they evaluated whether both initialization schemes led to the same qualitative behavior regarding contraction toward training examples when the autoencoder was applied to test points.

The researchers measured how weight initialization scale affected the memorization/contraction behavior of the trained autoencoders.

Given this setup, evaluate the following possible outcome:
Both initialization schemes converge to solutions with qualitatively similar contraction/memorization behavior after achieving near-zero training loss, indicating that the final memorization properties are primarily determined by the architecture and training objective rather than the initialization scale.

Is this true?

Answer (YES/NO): NO